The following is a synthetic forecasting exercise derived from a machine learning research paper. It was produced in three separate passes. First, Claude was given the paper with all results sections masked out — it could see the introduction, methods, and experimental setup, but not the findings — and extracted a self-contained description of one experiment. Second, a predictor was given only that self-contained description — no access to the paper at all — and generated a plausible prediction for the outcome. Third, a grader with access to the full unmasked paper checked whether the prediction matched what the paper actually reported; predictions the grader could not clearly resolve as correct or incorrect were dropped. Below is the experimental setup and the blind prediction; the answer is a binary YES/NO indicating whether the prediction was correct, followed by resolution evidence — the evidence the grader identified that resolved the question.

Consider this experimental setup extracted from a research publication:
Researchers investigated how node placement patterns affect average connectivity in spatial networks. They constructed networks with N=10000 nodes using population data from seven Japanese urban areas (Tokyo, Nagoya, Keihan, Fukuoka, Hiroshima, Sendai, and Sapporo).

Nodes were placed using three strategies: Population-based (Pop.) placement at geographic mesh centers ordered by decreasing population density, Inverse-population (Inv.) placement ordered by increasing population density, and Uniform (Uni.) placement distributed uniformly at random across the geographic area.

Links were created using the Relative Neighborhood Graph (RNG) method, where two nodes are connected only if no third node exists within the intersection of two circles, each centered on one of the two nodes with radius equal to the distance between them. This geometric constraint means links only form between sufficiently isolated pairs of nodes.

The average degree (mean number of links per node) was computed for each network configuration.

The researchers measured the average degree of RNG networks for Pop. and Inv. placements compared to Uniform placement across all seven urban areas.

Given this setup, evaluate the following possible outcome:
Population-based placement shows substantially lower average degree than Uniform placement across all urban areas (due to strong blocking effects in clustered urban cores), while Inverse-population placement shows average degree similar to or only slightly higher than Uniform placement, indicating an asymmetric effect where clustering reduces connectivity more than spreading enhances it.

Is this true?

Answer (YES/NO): NO